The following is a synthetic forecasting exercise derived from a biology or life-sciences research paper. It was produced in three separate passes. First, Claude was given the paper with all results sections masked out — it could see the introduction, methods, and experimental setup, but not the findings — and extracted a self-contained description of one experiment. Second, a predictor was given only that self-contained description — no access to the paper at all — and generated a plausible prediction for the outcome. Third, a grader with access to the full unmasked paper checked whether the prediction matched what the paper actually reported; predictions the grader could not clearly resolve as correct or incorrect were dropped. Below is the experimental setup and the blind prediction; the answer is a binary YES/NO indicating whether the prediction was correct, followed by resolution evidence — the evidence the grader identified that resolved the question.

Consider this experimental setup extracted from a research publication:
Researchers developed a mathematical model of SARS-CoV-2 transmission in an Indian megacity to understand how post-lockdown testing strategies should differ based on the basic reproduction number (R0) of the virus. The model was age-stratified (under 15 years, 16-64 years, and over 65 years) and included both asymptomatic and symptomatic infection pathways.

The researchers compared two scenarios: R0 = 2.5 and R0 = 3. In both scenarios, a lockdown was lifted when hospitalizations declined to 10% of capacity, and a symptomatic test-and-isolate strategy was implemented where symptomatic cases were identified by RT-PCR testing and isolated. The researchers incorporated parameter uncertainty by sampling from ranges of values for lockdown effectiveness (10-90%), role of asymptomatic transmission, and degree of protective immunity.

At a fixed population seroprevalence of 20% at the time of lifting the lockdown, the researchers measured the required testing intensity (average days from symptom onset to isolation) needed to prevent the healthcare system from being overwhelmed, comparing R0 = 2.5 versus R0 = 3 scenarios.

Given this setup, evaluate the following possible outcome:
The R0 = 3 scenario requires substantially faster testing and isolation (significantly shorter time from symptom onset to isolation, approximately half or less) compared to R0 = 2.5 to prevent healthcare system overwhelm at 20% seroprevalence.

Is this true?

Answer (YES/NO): YES